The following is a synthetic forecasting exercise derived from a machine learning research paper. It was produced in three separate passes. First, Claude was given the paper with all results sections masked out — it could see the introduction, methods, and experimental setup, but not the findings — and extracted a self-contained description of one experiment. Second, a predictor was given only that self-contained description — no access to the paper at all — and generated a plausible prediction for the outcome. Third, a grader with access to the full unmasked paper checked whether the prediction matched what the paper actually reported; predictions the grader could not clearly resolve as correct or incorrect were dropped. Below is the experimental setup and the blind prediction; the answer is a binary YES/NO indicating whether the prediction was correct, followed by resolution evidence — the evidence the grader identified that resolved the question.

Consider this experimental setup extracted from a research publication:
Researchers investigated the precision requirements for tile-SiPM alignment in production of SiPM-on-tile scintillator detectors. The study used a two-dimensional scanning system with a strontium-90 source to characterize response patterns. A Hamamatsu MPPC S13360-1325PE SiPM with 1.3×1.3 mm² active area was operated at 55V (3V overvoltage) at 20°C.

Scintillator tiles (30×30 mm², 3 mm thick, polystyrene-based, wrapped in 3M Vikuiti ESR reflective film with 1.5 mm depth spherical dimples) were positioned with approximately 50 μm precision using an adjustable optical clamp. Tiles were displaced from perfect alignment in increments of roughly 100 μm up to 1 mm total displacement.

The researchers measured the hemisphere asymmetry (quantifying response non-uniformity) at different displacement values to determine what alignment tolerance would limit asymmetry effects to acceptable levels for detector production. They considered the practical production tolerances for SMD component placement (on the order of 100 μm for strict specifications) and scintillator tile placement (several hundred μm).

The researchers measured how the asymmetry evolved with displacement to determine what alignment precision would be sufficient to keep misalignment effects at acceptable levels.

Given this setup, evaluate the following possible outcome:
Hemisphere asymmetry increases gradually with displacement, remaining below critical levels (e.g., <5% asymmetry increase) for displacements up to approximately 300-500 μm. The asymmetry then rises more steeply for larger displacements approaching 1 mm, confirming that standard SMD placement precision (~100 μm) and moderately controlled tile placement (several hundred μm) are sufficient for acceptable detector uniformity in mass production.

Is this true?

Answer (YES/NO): NO